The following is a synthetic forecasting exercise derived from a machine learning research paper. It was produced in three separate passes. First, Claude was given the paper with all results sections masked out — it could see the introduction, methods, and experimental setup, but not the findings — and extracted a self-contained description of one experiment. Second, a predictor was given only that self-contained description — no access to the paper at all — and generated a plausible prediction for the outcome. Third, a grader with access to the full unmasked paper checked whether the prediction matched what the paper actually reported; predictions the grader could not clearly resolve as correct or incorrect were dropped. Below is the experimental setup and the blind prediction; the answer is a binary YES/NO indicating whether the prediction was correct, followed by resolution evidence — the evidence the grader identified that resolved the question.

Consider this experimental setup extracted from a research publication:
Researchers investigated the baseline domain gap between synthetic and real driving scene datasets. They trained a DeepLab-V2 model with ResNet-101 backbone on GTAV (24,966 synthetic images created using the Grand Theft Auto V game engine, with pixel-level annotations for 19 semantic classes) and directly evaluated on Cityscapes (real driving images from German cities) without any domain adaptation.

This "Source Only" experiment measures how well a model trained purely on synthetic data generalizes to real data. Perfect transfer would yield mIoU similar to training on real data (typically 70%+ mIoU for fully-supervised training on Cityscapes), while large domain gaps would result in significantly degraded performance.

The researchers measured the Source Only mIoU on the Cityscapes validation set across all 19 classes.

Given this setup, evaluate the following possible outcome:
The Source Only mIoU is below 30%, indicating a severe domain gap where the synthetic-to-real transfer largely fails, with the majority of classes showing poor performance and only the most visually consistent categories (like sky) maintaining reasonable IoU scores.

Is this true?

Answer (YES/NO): NO